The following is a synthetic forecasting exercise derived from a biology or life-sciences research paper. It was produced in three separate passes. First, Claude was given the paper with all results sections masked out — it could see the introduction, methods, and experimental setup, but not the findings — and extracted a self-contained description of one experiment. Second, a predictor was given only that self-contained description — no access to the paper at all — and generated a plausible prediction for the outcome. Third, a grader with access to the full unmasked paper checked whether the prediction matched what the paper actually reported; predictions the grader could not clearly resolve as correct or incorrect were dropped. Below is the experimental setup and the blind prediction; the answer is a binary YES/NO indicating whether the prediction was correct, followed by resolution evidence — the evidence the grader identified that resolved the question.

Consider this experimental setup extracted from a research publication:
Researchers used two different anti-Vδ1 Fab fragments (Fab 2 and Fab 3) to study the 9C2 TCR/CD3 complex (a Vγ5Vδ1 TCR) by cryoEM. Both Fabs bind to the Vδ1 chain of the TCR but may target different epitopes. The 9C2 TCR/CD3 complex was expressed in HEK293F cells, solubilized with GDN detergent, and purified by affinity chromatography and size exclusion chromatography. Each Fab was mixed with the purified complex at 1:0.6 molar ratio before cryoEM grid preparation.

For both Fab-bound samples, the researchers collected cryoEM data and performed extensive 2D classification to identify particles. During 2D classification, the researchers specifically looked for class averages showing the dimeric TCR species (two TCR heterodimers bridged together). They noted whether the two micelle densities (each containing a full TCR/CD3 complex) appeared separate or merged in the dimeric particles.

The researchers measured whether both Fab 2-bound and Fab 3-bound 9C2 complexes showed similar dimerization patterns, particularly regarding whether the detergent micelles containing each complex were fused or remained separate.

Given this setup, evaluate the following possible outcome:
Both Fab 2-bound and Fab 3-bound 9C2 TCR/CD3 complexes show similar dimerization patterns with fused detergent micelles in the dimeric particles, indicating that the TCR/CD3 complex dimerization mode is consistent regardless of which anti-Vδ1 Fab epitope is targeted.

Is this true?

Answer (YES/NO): NO